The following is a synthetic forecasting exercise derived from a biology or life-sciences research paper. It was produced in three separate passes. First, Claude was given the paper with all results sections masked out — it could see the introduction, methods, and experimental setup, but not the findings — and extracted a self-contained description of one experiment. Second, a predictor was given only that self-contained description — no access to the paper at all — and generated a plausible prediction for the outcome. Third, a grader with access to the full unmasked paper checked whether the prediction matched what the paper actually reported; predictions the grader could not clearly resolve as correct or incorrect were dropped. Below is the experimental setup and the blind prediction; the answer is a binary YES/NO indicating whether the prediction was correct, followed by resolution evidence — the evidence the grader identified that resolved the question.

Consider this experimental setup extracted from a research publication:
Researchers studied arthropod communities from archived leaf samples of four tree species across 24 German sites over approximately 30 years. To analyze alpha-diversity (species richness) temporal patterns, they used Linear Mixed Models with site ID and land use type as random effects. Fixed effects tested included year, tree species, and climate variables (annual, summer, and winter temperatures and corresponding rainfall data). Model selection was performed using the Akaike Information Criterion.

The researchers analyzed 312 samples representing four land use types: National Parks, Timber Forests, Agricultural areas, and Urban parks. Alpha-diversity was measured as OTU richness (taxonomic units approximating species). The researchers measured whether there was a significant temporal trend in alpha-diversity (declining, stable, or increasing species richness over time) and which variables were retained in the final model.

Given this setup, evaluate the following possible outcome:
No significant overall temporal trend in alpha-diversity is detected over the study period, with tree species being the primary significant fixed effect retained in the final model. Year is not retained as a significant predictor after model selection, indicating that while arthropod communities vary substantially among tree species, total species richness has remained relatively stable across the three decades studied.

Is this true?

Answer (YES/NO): YES